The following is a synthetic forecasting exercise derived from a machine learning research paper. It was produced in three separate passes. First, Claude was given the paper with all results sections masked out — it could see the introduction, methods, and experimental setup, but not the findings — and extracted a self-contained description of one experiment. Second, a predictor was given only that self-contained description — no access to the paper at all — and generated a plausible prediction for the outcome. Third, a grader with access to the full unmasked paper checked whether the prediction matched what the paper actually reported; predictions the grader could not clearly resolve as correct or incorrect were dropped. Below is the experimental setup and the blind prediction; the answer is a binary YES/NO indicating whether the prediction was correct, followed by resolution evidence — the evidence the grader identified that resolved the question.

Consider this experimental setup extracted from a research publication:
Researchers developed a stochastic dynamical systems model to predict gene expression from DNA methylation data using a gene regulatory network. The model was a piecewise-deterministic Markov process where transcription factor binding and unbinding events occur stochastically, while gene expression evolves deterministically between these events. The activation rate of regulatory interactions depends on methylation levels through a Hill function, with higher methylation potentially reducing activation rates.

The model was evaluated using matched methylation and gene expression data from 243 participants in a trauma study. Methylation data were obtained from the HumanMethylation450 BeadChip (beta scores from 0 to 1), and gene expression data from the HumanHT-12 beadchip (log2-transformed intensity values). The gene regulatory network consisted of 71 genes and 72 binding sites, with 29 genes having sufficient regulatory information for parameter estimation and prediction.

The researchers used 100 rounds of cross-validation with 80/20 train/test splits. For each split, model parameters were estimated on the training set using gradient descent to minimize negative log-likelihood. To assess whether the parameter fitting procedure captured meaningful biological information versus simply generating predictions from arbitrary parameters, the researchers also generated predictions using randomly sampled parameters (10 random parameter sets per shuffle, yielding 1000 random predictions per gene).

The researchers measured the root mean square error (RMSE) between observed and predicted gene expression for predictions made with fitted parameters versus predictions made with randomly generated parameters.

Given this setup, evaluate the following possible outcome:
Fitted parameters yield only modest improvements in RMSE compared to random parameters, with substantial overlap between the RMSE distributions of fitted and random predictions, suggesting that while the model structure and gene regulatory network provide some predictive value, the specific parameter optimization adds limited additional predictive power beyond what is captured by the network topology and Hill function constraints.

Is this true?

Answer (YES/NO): NO